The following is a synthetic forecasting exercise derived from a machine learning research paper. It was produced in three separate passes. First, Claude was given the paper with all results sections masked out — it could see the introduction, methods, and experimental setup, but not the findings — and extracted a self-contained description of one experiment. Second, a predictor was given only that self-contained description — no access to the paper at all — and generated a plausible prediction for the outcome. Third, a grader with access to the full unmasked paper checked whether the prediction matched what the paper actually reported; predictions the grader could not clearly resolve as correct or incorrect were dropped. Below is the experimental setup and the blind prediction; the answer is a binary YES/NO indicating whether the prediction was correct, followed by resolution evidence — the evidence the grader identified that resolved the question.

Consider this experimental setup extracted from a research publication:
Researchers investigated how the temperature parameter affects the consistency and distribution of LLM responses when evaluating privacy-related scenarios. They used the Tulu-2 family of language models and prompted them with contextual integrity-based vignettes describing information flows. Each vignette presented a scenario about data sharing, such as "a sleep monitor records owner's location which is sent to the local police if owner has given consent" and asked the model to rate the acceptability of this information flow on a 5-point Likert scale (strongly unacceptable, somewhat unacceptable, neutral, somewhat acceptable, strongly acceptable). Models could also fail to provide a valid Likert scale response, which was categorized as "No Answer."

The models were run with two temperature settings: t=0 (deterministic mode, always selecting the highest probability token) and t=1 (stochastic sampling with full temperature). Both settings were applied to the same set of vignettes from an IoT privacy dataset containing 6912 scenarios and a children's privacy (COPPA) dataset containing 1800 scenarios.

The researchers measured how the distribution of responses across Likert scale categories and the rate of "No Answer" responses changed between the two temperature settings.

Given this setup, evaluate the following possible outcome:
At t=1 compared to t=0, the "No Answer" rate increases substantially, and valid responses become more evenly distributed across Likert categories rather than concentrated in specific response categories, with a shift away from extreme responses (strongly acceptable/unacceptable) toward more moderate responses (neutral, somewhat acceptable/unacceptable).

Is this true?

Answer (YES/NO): NO